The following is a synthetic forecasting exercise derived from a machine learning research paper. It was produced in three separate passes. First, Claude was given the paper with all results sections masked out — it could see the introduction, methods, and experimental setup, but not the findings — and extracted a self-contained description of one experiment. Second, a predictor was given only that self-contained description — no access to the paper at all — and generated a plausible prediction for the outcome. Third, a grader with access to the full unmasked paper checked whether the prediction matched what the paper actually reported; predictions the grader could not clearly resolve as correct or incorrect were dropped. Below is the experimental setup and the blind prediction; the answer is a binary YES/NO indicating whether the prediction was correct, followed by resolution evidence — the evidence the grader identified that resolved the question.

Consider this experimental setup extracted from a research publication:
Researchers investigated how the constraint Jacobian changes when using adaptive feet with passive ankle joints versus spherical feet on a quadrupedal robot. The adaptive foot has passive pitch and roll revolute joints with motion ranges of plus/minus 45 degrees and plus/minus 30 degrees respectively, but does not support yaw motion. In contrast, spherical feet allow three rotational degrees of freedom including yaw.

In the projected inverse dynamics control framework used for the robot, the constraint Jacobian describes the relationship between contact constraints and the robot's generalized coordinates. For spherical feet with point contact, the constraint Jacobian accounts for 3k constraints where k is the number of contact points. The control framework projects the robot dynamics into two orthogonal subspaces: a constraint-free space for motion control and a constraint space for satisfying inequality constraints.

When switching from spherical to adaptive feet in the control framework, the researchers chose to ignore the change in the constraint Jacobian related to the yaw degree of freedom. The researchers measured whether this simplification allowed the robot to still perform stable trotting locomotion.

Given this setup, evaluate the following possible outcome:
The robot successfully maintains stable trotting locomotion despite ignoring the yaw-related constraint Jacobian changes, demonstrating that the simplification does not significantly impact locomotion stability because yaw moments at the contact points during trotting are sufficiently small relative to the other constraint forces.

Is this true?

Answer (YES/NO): YES